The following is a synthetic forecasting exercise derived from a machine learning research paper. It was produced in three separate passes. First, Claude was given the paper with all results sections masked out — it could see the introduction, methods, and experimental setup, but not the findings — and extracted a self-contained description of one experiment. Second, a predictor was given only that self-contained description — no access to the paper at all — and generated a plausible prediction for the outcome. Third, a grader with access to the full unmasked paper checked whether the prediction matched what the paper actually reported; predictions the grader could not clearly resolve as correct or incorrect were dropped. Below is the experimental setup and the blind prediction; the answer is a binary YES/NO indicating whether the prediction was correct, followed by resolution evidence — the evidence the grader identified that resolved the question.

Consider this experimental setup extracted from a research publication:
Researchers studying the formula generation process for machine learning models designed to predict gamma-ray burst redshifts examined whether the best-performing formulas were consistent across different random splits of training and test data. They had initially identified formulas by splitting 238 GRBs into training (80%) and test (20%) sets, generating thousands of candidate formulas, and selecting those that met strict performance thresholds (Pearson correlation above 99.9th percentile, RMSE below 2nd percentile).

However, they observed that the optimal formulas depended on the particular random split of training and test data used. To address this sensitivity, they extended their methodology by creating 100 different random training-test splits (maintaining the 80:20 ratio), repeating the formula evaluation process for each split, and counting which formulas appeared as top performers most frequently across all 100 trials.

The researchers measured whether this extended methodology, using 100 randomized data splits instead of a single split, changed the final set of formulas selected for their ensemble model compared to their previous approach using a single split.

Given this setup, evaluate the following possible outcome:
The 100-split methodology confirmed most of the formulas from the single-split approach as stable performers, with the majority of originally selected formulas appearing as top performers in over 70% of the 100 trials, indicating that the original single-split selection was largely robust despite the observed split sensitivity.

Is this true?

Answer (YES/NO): NO